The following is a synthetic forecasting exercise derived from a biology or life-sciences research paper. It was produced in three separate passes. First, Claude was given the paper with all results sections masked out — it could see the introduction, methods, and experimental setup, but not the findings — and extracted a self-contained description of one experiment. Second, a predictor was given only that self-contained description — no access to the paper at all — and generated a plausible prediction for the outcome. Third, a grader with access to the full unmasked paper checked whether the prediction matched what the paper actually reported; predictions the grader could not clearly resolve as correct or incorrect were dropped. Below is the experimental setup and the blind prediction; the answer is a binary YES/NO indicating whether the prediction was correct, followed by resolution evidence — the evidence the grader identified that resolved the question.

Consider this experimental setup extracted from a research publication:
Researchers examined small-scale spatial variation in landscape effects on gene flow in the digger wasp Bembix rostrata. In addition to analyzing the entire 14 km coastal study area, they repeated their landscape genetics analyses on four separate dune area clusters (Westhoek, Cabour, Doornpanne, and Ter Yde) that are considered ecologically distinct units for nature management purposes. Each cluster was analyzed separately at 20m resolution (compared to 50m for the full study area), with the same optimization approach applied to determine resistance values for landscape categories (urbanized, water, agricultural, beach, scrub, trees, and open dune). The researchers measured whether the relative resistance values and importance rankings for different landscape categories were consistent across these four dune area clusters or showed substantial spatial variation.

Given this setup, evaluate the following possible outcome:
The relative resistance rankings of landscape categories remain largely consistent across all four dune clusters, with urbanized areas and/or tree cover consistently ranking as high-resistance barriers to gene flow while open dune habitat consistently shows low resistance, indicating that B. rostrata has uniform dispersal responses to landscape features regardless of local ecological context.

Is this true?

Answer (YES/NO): NO